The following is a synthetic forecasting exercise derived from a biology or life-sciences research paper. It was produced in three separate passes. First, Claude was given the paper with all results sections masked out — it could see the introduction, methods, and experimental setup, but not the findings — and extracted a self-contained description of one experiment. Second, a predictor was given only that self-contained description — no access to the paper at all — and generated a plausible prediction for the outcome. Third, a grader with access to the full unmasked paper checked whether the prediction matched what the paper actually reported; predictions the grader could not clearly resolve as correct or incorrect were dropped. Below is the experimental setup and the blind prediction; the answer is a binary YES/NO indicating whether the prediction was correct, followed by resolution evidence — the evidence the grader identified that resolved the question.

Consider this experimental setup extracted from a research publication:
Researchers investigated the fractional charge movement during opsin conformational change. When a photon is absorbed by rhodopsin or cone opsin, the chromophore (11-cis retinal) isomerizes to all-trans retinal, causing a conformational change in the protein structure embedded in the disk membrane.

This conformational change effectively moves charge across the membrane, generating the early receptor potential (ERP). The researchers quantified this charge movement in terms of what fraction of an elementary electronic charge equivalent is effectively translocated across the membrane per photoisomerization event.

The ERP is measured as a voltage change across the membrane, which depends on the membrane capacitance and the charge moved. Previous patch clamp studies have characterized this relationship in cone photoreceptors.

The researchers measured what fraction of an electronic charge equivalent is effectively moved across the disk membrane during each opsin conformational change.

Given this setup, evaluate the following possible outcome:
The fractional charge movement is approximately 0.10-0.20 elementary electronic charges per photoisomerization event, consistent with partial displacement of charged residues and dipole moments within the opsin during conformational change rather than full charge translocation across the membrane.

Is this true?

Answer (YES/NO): YES